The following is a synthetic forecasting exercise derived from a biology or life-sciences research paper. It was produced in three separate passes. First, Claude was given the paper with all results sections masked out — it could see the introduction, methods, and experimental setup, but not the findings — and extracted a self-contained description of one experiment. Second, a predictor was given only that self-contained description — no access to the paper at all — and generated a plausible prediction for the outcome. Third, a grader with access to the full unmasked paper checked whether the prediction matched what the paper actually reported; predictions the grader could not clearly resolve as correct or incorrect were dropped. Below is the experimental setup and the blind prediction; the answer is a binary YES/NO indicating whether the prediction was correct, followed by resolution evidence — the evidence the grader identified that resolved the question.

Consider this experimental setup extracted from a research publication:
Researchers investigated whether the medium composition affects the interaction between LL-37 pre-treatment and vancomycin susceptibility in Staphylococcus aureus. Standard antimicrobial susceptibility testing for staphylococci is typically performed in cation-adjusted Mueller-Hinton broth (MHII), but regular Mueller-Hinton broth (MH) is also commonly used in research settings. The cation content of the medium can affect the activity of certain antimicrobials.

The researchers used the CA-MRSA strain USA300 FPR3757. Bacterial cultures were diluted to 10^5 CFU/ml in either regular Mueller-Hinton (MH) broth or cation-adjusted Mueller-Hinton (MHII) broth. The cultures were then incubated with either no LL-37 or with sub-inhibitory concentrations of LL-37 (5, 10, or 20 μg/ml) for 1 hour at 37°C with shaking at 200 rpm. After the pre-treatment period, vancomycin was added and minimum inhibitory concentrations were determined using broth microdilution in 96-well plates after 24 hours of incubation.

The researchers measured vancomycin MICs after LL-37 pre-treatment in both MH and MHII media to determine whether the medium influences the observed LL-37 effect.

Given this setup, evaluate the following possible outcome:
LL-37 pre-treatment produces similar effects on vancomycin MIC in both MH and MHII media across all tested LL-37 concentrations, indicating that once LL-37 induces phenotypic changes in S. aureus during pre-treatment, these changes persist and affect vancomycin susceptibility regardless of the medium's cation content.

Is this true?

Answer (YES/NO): NO